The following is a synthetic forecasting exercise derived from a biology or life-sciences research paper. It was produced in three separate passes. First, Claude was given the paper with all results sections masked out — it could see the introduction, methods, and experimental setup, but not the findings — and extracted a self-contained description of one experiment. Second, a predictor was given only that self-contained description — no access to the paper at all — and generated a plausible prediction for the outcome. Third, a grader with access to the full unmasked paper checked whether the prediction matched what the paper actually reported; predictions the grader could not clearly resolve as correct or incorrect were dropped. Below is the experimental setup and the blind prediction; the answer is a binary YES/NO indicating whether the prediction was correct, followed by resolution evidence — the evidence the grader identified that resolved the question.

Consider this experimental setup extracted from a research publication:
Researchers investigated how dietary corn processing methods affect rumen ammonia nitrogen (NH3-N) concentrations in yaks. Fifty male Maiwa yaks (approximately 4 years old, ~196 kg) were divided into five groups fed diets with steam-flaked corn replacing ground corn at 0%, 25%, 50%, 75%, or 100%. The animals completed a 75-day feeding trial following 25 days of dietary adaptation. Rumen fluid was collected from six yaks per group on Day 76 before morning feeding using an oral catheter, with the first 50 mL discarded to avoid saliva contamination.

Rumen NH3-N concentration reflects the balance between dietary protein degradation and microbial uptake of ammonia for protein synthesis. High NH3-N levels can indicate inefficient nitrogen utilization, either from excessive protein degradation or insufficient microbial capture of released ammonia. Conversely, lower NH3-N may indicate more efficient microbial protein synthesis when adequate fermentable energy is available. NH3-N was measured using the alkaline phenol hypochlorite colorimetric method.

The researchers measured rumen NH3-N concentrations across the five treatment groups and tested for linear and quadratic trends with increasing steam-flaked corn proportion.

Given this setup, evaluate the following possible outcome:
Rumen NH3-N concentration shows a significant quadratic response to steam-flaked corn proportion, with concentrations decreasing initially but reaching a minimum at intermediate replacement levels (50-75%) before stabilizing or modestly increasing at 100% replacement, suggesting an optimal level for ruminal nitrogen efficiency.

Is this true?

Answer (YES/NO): NO